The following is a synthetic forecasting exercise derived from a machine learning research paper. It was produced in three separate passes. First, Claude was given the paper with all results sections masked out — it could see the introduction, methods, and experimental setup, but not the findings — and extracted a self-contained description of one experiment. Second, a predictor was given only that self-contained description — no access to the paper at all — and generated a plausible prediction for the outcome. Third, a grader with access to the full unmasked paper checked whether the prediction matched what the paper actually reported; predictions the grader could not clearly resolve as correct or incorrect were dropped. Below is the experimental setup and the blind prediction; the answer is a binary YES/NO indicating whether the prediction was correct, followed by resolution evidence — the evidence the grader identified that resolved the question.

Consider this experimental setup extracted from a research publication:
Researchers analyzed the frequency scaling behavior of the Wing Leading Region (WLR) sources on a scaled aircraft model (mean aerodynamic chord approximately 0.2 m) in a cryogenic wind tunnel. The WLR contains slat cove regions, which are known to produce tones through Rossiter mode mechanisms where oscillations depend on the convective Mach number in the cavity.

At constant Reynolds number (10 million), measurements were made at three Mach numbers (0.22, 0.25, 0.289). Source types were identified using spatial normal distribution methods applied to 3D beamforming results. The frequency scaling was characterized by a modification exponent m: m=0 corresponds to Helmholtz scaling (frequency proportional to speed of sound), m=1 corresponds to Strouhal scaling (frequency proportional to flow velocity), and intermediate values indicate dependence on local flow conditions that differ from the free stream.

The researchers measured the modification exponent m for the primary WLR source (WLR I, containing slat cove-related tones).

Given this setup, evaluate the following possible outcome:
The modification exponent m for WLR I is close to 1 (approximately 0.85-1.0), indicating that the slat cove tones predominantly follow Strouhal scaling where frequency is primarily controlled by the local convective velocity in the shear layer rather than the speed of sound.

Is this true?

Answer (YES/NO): NO